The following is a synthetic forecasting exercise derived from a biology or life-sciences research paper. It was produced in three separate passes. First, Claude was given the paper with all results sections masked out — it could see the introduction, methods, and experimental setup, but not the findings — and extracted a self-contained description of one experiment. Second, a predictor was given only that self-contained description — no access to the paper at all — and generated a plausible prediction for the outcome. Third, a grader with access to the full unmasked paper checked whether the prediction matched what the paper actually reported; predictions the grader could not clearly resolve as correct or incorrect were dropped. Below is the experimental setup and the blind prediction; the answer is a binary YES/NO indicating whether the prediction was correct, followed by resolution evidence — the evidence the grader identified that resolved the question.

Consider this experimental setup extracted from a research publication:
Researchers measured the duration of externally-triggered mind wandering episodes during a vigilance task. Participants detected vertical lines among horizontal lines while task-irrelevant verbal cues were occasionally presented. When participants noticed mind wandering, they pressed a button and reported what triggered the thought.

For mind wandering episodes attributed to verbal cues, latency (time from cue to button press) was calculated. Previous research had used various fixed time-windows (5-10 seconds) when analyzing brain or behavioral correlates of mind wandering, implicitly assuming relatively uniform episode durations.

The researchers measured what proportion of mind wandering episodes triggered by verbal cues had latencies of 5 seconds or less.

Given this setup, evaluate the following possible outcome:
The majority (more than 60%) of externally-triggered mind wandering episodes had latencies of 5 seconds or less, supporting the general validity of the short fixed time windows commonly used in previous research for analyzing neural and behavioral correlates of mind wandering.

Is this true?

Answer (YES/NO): NO